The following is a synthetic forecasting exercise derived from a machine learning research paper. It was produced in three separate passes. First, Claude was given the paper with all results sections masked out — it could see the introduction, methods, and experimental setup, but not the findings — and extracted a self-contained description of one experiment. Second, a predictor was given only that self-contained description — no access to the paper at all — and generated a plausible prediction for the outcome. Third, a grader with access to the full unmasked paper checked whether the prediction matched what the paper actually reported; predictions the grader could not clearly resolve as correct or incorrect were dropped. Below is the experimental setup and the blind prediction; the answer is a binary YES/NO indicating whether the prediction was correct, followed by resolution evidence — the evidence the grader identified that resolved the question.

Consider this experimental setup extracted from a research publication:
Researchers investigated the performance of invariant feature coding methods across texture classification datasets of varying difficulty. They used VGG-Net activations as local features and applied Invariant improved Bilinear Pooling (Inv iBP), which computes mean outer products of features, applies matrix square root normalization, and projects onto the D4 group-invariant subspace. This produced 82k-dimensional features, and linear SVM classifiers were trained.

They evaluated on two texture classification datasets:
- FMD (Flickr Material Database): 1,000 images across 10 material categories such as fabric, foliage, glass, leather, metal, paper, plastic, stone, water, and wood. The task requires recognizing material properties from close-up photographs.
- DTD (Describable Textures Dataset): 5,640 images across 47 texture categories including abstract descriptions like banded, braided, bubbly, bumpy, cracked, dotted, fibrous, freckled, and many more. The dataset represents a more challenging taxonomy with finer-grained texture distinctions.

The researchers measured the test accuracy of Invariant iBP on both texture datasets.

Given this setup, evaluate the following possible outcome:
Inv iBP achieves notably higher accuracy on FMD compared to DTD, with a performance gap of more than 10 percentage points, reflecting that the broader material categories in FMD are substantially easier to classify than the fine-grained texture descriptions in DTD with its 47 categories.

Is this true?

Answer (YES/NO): NO